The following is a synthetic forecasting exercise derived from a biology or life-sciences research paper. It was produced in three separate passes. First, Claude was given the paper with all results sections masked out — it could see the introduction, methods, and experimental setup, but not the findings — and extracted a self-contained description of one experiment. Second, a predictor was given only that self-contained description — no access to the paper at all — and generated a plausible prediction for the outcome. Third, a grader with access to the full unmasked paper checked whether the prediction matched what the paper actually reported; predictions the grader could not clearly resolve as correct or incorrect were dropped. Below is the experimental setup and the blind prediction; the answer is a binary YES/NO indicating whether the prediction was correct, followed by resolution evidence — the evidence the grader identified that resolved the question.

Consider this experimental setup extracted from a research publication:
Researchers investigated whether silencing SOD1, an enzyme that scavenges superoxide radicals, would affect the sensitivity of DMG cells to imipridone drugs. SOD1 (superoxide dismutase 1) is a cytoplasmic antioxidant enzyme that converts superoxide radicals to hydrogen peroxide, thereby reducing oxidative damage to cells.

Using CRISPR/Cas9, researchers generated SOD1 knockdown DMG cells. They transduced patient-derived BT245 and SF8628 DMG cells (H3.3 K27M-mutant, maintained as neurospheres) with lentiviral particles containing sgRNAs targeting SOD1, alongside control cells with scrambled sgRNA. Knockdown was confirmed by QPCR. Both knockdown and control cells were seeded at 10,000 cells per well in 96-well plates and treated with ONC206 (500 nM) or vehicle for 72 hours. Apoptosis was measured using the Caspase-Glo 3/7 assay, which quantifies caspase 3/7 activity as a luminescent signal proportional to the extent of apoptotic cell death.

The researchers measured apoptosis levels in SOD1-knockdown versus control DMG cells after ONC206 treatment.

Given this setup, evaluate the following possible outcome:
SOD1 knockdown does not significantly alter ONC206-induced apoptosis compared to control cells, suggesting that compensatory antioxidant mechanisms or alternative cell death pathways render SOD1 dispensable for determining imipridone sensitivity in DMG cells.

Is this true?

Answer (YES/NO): NO